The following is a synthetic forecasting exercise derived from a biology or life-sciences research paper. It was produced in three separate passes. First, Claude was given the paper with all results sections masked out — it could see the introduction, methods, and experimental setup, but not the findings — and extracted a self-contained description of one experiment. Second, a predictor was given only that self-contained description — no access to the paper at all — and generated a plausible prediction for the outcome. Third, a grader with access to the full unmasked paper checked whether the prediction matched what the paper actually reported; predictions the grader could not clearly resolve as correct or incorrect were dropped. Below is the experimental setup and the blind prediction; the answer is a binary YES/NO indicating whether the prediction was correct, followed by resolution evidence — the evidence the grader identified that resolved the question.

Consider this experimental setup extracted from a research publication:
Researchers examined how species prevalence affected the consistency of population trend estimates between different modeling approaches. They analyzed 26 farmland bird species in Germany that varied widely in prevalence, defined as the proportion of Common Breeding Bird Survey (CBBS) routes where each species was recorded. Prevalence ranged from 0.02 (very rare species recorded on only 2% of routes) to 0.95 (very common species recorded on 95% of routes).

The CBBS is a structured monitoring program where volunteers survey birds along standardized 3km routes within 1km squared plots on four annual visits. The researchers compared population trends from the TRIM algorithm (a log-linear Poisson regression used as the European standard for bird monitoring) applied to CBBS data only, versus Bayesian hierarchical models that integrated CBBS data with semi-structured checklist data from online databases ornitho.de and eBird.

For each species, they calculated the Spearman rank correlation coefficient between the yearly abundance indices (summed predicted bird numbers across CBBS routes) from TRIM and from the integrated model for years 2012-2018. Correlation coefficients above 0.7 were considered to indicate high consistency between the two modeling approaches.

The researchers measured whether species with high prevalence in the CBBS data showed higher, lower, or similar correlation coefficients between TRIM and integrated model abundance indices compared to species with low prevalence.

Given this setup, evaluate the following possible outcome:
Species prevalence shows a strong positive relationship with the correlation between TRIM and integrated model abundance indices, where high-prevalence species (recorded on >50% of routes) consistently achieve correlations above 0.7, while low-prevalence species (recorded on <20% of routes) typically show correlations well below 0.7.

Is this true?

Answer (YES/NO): NO